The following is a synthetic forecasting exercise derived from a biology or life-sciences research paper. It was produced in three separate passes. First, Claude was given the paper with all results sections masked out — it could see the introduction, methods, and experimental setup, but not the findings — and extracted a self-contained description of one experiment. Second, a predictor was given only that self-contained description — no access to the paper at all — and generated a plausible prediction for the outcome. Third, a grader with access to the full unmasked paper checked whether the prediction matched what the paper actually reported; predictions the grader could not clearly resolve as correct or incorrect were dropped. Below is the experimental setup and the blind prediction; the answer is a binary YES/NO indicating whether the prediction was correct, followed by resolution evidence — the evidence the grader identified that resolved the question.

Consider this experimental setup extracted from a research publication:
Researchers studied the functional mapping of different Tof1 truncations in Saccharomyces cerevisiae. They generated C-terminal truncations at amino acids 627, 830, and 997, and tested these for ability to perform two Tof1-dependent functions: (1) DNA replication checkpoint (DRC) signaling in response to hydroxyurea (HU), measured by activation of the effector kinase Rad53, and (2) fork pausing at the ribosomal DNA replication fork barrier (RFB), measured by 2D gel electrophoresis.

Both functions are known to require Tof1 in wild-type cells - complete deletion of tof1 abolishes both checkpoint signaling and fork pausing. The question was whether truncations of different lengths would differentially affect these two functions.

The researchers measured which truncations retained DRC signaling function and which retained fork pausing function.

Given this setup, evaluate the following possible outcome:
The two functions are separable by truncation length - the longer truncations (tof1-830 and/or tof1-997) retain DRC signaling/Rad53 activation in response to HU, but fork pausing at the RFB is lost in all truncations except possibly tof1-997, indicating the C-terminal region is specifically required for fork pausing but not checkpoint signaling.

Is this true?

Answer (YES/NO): NO